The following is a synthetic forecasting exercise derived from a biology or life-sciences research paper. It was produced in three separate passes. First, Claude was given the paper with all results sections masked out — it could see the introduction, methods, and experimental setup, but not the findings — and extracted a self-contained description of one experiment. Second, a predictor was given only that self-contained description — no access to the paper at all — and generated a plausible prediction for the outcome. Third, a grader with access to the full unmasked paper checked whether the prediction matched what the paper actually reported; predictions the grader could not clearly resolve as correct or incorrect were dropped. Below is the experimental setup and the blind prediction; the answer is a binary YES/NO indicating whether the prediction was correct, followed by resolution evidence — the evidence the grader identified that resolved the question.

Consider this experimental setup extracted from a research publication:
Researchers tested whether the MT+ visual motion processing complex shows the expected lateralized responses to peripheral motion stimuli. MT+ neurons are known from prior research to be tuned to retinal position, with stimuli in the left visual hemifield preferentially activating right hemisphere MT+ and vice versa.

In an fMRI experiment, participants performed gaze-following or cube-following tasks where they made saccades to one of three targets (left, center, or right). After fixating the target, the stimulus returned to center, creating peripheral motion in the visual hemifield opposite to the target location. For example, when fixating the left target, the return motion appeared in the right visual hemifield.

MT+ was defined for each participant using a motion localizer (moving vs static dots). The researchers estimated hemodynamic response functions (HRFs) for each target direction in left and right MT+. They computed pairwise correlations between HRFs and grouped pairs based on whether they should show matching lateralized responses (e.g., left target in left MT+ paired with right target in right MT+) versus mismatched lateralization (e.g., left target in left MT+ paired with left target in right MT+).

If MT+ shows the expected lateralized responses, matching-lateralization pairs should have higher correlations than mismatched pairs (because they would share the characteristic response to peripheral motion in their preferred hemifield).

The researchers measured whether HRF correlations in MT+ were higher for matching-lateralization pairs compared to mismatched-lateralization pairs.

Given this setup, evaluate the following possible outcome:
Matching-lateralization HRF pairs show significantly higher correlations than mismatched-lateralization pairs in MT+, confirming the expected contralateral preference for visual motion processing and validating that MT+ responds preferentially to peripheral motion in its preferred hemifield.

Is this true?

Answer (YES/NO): YES